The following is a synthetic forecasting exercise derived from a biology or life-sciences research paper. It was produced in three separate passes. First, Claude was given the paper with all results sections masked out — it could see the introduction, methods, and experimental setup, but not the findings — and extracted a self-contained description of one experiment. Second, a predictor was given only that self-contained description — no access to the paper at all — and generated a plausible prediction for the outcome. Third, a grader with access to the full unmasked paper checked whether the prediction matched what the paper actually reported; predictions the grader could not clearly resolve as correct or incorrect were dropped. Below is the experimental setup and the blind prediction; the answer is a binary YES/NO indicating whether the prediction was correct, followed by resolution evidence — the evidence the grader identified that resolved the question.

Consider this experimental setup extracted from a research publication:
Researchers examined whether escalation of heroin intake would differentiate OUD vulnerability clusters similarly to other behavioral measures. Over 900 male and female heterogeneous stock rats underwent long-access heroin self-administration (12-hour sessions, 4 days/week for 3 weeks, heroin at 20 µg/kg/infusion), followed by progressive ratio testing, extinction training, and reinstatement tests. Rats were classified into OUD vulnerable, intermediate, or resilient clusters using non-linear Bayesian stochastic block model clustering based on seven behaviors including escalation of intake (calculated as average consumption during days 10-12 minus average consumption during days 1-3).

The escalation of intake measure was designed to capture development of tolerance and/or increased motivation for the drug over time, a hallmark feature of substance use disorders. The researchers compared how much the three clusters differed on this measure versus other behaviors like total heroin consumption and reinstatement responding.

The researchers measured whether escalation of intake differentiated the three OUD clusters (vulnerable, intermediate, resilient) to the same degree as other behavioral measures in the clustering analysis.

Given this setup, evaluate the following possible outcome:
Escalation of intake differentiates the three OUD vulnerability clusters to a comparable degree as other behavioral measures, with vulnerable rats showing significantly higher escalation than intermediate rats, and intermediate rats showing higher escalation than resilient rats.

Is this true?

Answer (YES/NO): NO